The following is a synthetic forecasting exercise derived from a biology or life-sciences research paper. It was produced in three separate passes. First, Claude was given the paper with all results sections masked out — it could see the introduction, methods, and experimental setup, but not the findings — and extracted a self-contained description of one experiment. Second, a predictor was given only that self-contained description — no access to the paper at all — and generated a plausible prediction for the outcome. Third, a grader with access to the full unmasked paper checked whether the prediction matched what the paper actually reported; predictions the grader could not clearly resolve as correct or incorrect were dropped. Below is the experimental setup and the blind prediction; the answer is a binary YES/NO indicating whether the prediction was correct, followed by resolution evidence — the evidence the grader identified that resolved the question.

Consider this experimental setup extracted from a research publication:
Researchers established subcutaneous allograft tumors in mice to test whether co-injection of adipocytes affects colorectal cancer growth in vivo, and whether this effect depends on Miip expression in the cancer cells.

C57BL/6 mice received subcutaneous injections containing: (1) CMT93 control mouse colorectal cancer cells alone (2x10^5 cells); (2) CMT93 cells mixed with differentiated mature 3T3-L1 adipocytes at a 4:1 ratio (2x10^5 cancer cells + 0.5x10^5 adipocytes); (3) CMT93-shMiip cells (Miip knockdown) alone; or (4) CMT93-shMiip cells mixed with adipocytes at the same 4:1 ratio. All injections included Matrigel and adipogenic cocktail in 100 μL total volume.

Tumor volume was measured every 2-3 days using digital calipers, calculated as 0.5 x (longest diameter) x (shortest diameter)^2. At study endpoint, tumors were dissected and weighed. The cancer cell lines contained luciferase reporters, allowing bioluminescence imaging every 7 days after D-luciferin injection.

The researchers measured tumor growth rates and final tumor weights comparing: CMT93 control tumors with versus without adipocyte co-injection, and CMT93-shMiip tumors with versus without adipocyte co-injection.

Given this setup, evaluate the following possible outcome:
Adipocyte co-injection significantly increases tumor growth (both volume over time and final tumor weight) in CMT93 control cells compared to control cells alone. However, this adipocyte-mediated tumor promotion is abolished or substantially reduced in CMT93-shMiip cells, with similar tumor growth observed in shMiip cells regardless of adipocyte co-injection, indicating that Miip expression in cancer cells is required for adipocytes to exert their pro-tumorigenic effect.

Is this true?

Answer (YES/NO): NO